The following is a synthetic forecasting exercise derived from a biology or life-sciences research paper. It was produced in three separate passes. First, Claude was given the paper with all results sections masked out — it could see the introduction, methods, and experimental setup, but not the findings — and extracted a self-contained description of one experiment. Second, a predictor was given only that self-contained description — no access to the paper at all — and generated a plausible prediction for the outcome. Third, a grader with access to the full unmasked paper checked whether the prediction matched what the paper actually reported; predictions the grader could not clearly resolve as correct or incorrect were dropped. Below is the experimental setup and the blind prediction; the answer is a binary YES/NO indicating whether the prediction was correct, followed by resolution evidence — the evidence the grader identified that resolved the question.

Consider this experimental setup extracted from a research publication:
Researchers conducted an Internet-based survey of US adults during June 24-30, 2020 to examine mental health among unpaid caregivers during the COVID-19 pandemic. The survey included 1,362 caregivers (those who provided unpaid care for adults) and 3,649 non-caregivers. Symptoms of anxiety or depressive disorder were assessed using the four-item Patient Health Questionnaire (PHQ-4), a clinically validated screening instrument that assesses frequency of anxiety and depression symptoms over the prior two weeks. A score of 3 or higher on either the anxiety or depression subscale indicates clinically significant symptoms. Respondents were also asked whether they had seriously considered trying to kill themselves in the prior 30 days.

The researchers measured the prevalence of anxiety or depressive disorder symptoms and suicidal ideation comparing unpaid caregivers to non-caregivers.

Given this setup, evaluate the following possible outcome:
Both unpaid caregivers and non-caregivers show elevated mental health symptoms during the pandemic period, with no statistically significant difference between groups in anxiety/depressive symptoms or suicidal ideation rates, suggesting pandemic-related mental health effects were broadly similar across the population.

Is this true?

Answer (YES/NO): NO